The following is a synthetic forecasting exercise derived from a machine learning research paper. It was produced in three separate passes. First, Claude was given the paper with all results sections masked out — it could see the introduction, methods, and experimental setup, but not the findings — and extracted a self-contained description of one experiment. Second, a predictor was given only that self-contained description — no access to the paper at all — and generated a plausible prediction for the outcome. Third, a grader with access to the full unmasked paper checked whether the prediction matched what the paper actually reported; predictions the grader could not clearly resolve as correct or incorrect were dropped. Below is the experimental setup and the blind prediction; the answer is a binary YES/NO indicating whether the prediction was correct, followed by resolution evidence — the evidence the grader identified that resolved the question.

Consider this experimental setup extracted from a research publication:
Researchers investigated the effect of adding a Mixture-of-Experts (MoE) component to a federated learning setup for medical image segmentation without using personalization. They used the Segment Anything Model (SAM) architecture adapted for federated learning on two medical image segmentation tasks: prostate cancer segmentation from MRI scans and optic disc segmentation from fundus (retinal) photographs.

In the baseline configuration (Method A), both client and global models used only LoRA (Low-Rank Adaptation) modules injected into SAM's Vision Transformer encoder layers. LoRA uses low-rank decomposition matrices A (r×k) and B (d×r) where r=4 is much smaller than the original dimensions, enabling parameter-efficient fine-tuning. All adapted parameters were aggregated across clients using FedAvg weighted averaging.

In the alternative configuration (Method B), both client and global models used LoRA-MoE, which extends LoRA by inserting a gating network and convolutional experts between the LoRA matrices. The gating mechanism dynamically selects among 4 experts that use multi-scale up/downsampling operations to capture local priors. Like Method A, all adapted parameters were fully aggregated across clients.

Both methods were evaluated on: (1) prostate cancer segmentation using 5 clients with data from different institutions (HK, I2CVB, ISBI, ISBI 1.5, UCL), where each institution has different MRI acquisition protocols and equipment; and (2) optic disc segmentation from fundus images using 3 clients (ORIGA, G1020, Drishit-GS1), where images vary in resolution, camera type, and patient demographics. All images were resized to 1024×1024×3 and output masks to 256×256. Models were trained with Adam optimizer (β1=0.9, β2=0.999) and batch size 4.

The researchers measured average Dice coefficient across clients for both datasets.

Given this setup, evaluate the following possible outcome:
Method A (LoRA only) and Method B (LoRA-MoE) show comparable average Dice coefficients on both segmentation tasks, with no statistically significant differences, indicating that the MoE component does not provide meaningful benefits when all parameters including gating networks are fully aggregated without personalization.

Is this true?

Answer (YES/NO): NO